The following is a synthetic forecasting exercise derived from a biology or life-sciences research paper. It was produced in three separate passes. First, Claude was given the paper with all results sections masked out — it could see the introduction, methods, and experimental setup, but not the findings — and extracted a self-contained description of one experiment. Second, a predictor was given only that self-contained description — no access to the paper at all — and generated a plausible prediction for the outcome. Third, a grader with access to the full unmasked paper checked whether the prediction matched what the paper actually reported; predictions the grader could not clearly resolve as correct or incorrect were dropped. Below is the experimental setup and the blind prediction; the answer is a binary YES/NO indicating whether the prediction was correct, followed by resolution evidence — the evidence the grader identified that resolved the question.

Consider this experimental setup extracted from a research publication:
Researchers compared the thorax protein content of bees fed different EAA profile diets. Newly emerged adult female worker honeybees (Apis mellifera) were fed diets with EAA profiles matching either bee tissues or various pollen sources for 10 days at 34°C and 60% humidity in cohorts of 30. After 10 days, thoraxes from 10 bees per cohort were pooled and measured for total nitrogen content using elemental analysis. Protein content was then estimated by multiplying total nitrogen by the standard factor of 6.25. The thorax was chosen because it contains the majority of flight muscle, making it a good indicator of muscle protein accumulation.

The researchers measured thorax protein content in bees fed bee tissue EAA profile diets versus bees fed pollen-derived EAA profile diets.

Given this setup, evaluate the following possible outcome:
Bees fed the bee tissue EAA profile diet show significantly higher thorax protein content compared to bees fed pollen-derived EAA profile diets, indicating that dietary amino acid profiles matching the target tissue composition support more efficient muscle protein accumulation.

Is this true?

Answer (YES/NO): NO